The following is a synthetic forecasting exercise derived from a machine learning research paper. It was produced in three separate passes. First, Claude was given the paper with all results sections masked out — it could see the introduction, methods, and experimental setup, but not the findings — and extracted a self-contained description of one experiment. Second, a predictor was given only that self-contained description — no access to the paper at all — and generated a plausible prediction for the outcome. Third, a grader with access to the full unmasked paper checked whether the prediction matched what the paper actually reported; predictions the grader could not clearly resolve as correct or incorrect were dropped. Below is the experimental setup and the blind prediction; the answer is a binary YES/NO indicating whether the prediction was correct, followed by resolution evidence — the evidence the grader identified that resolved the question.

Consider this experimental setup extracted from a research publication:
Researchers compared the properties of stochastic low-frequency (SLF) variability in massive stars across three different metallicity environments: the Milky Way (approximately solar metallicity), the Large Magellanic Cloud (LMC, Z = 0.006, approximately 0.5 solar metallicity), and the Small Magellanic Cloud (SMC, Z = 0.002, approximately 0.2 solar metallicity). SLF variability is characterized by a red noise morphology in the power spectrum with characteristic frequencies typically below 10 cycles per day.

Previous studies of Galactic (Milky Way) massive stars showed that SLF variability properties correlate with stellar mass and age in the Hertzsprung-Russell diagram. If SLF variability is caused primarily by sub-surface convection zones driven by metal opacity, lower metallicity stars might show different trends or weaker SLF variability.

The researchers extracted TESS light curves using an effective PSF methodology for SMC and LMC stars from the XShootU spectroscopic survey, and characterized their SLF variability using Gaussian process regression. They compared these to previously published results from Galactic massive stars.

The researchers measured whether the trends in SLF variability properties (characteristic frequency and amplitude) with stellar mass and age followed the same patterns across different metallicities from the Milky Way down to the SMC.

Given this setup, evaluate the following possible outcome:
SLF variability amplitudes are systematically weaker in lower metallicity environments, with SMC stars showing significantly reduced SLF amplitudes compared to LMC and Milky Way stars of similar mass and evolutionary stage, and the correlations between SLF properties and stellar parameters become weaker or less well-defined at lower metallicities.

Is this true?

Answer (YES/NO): NO